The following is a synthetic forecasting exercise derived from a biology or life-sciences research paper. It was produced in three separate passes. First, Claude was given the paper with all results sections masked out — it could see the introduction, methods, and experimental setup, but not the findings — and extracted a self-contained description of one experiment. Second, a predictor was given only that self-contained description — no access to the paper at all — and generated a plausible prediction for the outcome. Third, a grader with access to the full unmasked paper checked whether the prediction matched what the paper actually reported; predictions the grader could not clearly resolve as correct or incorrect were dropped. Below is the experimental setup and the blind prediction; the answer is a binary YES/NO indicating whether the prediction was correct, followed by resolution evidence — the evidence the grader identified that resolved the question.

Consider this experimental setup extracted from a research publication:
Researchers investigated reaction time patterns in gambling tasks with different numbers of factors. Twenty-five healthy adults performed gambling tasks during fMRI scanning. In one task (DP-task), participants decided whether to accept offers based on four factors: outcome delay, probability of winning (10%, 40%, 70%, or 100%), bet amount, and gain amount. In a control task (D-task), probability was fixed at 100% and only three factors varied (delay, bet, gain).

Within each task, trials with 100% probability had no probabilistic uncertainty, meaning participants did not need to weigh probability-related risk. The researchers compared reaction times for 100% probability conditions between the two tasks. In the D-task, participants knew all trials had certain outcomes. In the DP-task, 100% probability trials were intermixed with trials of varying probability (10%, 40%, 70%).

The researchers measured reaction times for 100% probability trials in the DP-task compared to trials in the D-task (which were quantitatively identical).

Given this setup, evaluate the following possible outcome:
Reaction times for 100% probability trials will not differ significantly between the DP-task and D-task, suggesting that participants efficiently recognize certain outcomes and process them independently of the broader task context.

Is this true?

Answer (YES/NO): NO